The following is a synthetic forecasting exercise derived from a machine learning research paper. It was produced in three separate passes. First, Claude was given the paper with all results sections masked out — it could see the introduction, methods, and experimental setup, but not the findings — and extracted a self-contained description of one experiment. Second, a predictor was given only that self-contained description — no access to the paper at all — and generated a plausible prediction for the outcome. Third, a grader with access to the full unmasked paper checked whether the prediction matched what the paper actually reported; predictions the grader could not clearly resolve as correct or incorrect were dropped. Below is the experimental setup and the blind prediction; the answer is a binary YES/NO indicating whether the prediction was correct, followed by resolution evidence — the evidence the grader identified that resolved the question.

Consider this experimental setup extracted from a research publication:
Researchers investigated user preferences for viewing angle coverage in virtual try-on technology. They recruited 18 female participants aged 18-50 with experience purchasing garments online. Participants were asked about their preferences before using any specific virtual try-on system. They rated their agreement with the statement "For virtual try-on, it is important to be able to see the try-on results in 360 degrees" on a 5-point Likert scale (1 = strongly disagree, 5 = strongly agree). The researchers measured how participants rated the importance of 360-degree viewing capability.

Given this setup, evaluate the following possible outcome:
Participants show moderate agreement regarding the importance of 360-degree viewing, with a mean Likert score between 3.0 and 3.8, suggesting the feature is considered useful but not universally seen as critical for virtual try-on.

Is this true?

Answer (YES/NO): NO